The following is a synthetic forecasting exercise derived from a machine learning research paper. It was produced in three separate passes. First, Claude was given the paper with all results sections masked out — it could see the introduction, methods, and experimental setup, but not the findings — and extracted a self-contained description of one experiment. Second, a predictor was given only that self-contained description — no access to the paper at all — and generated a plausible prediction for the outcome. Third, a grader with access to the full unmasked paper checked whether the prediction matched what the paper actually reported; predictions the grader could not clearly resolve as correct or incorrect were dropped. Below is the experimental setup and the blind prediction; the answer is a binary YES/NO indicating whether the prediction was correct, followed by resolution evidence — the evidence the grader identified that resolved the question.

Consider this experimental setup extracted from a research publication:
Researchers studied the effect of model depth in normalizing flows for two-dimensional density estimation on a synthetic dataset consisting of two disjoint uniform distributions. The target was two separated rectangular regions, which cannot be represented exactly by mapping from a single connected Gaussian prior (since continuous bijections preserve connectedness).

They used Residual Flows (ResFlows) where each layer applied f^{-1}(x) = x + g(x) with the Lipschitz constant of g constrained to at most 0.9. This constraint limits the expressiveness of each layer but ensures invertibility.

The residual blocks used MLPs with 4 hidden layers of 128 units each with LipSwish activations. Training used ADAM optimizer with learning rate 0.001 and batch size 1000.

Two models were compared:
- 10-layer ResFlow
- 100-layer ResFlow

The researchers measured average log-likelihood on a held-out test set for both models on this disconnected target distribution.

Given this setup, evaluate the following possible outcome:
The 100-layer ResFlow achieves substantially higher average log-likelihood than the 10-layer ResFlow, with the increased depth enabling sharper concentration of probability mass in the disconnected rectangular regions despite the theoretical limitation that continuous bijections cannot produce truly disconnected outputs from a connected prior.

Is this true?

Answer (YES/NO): YES